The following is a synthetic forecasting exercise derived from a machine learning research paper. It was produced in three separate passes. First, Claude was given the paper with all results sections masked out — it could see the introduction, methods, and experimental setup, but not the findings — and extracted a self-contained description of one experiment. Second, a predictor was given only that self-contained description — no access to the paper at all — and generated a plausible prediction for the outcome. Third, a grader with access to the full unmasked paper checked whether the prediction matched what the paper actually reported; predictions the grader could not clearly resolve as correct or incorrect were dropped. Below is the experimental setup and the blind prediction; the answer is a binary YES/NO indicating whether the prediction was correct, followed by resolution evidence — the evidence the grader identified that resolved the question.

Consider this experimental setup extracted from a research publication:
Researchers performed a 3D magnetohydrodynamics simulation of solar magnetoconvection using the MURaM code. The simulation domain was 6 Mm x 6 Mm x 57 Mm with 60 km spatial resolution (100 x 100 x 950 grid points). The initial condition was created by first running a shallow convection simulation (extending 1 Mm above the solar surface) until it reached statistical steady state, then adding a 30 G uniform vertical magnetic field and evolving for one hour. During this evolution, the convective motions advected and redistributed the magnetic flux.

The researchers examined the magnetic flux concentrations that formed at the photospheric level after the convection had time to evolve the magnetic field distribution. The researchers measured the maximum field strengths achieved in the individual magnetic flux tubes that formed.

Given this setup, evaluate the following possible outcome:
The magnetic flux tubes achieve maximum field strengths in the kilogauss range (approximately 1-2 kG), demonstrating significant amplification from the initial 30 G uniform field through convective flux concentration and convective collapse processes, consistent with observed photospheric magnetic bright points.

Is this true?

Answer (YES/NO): YES